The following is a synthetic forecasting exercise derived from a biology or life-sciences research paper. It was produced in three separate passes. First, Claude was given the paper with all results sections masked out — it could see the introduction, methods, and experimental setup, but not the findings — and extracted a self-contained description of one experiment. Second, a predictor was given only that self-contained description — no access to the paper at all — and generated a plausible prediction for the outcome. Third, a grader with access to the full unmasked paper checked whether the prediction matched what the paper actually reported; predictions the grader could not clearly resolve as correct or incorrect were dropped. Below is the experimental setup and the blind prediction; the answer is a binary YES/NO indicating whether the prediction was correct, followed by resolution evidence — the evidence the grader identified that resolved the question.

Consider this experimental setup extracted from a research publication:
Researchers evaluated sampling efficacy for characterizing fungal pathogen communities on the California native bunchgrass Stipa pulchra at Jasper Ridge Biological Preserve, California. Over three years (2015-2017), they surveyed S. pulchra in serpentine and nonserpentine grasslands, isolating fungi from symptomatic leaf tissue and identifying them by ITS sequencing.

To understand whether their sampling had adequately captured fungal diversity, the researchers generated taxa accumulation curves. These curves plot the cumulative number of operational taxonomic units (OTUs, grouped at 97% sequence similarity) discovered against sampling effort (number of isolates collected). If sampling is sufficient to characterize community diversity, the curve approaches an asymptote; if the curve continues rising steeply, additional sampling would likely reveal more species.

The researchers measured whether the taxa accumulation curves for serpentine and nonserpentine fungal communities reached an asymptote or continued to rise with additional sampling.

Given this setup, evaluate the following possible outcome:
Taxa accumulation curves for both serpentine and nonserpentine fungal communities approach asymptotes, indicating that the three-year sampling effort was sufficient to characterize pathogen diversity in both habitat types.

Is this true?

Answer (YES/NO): NO